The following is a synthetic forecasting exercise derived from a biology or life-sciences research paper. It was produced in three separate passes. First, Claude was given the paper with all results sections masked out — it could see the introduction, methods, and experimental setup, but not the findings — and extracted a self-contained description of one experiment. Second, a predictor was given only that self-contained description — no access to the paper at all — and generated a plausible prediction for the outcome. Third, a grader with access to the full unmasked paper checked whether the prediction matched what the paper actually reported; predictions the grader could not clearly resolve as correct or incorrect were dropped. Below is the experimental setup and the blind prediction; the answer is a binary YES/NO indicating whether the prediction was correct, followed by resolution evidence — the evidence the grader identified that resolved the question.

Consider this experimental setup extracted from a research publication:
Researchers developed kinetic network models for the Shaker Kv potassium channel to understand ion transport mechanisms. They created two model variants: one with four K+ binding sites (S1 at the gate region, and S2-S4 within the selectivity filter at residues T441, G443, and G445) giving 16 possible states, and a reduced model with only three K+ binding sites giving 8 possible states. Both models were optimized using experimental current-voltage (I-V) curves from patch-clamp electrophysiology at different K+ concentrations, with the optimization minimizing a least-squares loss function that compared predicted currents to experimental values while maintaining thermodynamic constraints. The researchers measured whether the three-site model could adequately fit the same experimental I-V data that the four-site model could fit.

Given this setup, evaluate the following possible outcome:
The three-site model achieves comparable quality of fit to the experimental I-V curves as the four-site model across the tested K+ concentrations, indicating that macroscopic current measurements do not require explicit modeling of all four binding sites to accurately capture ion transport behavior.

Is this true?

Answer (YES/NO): NO